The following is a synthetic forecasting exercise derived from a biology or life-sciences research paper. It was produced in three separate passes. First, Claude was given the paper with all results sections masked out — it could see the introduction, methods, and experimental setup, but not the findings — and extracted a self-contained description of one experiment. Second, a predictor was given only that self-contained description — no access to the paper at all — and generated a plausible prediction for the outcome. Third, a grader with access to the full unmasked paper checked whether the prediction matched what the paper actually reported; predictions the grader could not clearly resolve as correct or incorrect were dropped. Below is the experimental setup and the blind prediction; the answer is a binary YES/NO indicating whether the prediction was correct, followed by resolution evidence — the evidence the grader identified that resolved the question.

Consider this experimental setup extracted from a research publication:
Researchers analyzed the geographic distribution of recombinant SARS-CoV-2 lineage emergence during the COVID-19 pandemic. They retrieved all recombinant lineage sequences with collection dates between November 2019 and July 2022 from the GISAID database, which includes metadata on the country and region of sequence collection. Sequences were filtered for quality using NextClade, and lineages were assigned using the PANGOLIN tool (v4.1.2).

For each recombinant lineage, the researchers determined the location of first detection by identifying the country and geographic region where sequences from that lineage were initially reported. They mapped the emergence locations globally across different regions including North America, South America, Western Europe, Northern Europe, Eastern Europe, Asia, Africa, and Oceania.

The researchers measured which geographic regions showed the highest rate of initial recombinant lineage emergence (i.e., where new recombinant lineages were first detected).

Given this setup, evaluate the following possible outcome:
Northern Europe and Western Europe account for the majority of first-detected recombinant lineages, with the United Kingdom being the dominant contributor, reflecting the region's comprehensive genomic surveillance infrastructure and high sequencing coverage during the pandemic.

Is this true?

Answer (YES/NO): YES